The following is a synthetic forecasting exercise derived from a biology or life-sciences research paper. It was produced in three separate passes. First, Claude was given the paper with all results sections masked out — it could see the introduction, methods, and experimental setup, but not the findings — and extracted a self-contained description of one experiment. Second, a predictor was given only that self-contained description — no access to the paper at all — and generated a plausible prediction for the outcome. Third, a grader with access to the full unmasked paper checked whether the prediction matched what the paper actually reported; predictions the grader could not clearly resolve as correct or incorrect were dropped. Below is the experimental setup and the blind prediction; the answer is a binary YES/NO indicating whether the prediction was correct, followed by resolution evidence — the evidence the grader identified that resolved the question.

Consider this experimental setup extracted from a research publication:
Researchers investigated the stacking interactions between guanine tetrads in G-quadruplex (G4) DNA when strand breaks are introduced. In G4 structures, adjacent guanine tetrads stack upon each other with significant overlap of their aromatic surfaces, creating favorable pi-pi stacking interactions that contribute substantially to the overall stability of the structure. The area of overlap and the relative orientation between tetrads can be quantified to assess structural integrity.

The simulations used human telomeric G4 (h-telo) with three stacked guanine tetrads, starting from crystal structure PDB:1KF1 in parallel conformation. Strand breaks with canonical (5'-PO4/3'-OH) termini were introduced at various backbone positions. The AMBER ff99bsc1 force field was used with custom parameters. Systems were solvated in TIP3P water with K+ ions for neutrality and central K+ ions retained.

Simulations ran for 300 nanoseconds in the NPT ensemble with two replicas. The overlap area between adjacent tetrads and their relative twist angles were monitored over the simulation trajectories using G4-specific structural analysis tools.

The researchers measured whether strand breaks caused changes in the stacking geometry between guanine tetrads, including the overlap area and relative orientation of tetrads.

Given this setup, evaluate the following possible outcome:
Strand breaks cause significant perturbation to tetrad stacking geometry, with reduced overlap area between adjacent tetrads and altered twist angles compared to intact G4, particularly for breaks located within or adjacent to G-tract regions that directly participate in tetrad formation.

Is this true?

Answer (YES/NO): NO